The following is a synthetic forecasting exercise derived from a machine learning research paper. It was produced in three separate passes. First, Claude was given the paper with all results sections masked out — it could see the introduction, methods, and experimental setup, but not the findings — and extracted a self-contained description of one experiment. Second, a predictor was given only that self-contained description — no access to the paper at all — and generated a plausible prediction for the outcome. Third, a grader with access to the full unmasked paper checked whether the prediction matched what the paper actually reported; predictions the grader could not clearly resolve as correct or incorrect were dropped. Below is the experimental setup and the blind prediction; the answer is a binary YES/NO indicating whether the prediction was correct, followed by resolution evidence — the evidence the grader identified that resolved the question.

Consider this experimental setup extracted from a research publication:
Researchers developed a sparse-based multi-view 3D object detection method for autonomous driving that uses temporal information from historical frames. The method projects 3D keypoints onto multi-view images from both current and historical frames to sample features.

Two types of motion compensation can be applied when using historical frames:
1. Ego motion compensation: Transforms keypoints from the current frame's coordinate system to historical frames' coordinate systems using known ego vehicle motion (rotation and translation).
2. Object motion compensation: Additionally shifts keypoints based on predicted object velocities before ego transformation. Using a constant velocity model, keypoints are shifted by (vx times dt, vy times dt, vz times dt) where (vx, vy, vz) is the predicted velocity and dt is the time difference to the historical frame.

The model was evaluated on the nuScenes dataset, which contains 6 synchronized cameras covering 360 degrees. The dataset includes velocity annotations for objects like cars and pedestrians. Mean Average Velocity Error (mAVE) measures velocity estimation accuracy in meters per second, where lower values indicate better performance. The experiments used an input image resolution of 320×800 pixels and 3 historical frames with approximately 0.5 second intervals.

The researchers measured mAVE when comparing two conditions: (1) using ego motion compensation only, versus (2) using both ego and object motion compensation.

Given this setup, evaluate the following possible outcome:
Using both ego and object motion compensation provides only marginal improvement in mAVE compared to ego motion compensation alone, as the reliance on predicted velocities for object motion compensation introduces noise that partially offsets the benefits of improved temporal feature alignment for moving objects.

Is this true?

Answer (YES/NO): NO